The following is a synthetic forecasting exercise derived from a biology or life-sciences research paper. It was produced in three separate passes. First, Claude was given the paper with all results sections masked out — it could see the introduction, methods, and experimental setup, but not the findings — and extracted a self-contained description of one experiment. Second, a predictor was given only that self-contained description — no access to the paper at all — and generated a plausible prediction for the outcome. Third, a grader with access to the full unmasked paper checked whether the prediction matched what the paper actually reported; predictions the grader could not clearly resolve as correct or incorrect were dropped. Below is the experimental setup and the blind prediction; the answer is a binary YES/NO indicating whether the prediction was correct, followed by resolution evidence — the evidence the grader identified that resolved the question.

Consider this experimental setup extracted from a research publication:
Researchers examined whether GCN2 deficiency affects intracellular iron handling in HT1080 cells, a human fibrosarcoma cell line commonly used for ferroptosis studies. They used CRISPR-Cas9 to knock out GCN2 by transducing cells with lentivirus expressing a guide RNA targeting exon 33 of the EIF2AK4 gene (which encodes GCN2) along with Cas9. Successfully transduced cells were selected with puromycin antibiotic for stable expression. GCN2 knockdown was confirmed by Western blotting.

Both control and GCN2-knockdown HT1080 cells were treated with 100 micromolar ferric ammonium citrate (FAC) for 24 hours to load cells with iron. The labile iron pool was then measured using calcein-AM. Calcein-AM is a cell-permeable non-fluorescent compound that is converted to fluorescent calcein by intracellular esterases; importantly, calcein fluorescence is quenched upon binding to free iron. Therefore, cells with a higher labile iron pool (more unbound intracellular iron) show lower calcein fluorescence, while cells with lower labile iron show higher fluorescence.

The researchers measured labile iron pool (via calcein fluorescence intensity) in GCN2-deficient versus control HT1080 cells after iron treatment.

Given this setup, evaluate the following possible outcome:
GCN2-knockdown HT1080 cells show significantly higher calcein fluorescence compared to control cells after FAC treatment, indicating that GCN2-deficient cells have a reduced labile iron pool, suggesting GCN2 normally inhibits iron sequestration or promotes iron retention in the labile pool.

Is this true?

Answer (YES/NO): NO